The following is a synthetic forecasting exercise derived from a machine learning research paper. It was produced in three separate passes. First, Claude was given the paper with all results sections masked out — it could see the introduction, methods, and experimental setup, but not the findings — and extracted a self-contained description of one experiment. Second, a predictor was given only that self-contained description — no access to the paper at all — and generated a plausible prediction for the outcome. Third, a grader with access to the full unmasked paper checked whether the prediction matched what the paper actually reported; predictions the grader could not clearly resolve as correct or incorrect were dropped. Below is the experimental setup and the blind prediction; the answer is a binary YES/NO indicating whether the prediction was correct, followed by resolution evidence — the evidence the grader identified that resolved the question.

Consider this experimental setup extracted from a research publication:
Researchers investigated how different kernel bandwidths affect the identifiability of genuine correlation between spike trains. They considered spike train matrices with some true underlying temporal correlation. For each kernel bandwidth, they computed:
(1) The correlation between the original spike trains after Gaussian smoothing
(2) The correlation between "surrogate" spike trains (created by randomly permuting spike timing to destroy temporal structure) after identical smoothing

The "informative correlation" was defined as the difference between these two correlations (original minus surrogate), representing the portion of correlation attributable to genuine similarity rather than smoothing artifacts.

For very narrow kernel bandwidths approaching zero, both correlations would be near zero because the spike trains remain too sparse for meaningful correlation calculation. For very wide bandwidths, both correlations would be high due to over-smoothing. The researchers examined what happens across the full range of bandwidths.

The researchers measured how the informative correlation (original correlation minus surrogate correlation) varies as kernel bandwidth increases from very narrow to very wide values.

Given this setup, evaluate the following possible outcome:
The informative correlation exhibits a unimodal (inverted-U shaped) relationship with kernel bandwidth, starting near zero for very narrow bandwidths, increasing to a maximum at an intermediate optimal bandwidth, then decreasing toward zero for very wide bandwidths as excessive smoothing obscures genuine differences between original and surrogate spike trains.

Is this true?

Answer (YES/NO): YES